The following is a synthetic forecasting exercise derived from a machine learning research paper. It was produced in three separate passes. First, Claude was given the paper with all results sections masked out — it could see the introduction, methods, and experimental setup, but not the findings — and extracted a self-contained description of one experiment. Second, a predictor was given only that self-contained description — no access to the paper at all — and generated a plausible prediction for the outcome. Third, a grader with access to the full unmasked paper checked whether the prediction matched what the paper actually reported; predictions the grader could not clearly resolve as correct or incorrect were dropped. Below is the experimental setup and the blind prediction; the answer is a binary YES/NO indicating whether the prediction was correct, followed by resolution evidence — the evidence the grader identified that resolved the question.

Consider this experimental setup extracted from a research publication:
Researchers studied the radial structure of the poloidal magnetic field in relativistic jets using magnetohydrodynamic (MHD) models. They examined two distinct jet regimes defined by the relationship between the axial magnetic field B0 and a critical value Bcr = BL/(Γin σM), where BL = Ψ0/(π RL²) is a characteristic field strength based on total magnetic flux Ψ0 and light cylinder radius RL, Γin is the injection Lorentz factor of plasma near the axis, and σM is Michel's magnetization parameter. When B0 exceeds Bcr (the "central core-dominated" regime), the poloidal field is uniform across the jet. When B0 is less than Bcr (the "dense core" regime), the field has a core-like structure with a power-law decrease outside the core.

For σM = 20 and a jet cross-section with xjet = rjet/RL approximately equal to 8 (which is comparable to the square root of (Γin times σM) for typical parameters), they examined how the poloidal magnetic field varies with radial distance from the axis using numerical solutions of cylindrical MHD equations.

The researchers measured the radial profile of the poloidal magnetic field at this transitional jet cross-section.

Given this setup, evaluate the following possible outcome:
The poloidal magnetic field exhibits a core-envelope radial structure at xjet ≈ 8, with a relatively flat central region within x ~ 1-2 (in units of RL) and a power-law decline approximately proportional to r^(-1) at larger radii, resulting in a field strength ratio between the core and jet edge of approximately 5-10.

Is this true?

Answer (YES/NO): NO